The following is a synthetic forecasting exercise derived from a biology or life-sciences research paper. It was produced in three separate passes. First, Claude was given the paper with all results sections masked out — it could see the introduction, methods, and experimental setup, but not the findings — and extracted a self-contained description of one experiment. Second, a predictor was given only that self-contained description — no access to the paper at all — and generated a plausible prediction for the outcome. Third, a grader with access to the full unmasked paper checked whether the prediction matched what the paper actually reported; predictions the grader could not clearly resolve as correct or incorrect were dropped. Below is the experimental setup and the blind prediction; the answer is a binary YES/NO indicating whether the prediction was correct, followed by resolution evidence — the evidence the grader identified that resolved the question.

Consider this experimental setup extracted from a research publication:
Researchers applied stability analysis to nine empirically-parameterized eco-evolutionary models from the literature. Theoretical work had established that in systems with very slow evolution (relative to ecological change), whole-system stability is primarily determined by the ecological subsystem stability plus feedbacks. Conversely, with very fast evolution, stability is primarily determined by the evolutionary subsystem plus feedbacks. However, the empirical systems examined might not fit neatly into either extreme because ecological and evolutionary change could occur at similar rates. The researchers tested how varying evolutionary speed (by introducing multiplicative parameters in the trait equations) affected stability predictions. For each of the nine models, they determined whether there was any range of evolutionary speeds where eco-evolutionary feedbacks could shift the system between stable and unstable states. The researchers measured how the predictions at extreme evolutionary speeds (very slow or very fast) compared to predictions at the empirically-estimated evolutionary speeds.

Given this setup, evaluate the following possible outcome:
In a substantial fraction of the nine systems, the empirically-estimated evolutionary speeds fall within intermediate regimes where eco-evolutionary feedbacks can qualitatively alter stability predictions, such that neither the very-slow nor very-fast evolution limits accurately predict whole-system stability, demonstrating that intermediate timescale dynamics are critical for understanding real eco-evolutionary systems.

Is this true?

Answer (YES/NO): NO